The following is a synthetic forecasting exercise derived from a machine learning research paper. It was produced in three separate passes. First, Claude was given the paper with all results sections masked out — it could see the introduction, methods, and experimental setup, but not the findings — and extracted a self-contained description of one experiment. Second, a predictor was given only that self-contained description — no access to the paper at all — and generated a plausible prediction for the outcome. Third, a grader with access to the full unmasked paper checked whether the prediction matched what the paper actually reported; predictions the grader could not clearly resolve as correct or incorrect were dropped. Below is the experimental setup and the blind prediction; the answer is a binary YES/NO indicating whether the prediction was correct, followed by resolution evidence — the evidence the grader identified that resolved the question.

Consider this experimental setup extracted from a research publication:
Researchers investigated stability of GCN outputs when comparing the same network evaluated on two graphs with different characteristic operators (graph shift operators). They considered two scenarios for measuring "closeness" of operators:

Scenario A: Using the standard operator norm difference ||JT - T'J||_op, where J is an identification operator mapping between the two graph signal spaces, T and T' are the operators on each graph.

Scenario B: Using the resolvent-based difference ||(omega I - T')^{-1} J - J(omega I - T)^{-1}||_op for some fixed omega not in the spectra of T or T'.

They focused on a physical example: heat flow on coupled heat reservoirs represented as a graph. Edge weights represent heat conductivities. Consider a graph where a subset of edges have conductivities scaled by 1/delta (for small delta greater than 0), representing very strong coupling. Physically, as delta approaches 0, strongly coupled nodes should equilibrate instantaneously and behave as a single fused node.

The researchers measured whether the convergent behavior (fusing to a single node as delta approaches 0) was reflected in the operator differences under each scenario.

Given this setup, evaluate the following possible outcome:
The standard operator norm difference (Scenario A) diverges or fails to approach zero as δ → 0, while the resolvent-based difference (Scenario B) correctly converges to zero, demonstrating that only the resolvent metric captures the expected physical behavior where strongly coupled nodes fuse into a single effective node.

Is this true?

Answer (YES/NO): YES